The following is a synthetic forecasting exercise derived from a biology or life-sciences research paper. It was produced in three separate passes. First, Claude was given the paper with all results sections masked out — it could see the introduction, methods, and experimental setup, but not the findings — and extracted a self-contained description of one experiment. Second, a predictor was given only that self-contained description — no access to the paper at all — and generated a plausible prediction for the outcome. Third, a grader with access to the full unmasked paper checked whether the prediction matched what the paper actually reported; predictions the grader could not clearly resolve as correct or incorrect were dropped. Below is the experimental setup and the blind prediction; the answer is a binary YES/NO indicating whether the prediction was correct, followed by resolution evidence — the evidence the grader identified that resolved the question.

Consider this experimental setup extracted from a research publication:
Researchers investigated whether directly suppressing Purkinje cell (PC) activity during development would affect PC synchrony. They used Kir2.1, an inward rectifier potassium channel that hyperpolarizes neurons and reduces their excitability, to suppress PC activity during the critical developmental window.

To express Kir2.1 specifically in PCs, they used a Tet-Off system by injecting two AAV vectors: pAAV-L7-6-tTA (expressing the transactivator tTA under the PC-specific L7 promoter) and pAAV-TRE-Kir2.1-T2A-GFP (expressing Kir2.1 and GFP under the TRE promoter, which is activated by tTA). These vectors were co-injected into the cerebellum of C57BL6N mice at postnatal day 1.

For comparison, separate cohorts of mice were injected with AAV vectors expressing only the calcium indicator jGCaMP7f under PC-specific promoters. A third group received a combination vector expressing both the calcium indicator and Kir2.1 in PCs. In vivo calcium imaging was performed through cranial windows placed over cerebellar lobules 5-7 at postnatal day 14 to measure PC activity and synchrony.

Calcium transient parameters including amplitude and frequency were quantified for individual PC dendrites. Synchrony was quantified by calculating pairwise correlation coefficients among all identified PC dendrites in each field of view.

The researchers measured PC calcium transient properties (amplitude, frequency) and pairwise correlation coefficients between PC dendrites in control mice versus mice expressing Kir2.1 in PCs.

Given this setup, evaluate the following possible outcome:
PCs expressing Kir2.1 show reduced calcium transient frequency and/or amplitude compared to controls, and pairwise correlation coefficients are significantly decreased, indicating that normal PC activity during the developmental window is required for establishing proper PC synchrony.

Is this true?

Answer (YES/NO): NO